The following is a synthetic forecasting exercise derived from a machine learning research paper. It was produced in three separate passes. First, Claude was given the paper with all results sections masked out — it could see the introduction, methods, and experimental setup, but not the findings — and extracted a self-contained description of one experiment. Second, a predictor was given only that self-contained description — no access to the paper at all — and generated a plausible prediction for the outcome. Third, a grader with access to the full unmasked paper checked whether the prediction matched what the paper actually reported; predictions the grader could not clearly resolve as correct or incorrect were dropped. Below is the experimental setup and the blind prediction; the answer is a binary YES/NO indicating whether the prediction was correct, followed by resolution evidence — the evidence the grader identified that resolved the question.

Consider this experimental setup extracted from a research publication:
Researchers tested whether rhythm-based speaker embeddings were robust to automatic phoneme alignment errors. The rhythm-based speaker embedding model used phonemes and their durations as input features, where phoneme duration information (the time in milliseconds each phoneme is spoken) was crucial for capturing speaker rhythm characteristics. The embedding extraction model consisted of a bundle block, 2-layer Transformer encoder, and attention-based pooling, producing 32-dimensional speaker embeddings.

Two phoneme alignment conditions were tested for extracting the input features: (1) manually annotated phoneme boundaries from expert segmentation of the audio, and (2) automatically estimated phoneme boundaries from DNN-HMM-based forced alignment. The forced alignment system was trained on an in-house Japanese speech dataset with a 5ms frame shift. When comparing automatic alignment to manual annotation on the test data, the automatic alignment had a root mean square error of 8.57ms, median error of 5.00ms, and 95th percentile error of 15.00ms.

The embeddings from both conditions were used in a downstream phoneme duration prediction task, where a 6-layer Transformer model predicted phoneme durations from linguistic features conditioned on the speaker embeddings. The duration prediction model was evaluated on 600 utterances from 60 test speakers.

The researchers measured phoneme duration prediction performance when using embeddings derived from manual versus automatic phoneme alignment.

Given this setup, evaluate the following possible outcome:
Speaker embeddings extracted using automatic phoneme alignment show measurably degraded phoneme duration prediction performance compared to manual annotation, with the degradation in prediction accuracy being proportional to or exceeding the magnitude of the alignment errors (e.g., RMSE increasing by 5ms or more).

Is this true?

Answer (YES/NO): NO